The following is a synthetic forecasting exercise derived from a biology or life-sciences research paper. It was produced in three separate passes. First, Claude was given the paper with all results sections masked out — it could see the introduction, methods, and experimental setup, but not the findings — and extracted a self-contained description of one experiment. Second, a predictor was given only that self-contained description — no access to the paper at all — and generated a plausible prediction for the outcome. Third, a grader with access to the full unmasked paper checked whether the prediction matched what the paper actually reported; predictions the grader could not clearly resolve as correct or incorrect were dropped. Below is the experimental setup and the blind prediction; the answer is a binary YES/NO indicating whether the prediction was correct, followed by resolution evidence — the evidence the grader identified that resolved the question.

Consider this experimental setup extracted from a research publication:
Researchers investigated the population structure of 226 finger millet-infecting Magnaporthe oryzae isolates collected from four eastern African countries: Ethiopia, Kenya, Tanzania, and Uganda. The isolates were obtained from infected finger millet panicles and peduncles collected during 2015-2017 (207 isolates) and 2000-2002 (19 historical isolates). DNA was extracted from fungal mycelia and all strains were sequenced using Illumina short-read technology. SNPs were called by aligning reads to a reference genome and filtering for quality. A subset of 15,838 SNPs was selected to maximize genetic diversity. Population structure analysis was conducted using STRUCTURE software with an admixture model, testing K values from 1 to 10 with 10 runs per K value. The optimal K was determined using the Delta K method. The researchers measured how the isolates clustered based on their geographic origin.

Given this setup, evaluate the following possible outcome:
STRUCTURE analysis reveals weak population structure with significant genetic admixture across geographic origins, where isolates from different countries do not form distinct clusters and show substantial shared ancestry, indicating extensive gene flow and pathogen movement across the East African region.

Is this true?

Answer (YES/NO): NO